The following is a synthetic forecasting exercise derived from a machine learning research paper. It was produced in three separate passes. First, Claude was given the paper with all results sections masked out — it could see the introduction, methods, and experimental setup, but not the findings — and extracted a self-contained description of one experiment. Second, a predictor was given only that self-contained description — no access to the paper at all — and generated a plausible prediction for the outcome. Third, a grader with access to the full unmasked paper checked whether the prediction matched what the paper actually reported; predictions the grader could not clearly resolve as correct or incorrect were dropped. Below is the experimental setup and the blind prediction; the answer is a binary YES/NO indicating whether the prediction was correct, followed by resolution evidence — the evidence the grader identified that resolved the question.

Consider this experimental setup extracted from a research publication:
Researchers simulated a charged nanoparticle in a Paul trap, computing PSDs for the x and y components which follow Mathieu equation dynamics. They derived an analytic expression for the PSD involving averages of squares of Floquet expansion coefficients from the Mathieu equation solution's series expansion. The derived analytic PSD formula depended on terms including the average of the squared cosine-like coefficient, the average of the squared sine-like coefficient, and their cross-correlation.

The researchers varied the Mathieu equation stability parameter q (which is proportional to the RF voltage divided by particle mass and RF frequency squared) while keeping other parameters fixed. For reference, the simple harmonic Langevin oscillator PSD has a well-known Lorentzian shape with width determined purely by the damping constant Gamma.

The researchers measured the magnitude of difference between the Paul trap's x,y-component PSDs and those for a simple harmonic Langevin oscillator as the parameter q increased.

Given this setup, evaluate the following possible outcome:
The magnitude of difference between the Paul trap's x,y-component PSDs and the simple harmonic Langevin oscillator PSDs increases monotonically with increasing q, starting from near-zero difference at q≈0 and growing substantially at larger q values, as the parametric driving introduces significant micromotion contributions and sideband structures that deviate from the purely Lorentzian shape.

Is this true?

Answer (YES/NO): YES